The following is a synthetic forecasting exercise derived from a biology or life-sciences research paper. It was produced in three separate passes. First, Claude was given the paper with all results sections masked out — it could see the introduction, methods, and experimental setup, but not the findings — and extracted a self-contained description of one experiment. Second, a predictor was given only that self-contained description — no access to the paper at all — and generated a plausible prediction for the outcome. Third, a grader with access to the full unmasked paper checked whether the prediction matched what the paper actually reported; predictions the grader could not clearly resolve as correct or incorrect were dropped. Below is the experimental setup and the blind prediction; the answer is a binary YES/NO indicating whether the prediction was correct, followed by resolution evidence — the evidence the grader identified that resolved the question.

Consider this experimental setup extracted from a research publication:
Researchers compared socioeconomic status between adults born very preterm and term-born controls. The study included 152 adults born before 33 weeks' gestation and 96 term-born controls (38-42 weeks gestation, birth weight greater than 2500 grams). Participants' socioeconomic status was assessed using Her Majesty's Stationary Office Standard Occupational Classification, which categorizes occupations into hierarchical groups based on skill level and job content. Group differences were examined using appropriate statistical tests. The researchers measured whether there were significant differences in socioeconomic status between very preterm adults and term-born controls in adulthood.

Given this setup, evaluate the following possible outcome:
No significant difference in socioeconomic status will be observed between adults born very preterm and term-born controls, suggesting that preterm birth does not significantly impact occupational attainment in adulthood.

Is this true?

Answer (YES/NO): YES